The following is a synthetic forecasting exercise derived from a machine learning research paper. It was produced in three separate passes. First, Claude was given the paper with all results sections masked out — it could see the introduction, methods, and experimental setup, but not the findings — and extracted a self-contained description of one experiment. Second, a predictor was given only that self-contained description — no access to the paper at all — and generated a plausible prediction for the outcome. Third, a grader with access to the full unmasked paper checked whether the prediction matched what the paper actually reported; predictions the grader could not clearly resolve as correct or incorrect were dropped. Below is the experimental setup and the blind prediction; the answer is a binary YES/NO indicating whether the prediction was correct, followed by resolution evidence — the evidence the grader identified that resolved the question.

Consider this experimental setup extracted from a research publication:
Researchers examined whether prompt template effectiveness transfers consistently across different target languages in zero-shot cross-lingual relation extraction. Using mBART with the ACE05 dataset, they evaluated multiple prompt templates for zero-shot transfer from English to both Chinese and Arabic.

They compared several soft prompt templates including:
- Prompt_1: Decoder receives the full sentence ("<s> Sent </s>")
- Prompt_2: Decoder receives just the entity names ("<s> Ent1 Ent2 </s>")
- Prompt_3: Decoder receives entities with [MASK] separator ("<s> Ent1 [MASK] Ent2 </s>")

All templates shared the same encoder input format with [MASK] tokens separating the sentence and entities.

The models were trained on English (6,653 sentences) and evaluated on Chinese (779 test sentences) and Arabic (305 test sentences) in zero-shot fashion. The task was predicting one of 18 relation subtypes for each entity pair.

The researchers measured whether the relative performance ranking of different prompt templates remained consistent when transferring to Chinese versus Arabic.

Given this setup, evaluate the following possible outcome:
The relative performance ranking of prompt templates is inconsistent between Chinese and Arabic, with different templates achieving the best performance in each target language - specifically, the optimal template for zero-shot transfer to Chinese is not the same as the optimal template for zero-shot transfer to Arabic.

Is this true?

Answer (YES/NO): YES